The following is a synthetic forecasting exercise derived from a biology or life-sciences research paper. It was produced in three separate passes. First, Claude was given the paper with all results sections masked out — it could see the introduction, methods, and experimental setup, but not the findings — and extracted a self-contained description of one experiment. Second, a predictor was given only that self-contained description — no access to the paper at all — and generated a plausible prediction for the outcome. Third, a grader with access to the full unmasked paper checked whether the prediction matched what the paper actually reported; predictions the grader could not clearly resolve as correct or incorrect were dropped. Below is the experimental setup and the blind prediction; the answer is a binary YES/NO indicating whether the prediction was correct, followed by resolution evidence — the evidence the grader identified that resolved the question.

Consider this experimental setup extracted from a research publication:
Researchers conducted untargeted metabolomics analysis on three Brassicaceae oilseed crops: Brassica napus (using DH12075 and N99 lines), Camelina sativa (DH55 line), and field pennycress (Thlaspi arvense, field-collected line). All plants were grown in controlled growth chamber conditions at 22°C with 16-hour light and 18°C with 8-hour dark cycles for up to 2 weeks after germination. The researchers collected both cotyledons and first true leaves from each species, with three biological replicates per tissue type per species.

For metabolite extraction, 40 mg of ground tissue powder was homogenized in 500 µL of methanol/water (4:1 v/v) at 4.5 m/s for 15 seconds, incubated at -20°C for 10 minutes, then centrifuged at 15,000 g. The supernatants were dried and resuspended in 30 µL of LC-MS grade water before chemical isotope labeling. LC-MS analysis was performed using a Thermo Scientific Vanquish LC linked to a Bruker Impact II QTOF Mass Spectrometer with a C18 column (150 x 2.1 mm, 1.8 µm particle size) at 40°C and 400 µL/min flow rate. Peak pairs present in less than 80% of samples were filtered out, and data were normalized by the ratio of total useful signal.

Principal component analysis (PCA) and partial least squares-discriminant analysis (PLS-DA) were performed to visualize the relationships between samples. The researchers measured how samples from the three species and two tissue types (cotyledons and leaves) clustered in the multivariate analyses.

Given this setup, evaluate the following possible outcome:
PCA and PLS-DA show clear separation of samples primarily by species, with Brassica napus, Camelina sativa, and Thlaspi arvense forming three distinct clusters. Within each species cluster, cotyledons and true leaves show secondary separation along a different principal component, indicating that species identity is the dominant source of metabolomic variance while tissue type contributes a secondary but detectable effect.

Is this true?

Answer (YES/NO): NO